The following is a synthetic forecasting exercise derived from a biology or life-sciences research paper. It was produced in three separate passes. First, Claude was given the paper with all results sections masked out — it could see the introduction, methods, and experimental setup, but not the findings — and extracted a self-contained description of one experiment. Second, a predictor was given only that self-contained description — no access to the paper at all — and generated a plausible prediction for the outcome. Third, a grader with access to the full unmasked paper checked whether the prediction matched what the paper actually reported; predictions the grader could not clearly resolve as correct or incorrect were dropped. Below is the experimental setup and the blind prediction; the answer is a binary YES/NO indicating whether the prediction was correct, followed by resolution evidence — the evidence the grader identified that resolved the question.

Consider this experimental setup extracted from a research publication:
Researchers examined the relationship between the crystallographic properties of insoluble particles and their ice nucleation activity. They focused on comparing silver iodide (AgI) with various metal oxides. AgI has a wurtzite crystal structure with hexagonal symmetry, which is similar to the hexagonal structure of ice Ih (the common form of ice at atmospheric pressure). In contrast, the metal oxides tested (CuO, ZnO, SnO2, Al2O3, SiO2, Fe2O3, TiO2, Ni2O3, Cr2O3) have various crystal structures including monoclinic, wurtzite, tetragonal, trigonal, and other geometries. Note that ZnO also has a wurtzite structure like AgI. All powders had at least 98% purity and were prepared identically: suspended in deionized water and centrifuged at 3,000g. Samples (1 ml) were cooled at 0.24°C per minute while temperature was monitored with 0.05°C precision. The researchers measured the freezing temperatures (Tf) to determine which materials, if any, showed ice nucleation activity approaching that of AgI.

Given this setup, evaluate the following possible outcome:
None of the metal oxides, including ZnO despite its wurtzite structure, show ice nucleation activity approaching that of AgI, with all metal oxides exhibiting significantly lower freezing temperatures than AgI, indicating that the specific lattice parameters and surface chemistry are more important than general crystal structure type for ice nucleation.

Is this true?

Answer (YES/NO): NO